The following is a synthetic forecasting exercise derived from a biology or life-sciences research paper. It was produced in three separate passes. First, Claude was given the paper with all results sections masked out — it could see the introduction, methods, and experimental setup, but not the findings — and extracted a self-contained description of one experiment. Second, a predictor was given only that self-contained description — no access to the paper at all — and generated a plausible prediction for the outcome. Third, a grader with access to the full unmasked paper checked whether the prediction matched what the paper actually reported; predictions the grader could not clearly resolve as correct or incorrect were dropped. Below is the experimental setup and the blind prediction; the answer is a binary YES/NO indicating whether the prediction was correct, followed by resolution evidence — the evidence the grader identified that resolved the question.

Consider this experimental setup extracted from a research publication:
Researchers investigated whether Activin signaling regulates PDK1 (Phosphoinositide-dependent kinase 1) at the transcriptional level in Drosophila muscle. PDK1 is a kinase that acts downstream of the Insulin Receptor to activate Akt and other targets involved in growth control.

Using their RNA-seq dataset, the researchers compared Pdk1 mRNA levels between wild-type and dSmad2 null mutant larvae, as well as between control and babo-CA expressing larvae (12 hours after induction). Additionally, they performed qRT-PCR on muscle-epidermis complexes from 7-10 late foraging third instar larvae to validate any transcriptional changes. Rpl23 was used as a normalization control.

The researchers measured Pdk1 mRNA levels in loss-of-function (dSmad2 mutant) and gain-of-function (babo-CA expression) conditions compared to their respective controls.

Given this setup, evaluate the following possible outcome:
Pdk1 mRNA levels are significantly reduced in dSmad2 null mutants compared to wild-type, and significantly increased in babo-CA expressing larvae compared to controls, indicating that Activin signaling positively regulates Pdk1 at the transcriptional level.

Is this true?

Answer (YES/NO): YES